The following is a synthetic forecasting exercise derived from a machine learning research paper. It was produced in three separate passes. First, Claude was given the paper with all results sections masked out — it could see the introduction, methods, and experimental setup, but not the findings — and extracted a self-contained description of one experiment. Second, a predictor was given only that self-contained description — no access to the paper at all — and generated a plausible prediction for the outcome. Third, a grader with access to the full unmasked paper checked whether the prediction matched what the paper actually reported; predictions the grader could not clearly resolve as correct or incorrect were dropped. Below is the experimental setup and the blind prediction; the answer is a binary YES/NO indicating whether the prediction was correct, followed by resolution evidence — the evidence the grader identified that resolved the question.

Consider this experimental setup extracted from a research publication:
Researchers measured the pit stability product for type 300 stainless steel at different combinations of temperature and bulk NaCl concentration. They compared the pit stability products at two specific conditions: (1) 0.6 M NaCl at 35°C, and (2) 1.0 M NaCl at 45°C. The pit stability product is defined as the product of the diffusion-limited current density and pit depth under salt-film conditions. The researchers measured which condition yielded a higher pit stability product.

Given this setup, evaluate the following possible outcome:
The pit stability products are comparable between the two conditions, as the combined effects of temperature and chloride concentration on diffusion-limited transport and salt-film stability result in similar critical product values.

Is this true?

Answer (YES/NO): YES